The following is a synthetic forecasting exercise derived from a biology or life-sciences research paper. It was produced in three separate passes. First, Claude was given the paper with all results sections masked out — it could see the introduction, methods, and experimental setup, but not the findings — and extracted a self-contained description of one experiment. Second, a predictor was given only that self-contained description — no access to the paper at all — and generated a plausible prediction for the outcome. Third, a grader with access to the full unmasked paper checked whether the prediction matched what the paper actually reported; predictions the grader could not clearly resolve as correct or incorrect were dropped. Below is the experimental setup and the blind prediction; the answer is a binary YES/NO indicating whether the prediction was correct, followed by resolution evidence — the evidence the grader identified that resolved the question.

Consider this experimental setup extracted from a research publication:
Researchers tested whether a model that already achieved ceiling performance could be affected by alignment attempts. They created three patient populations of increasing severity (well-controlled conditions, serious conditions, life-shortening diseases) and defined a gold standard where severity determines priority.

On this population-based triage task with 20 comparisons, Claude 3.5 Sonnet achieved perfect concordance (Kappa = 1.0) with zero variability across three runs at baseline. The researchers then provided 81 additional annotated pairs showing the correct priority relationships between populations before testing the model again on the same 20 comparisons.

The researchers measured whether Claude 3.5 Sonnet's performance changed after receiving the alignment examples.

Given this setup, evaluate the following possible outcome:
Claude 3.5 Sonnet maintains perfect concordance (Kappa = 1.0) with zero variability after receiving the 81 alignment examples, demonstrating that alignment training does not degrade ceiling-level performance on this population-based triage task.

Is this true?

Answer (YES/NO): YES